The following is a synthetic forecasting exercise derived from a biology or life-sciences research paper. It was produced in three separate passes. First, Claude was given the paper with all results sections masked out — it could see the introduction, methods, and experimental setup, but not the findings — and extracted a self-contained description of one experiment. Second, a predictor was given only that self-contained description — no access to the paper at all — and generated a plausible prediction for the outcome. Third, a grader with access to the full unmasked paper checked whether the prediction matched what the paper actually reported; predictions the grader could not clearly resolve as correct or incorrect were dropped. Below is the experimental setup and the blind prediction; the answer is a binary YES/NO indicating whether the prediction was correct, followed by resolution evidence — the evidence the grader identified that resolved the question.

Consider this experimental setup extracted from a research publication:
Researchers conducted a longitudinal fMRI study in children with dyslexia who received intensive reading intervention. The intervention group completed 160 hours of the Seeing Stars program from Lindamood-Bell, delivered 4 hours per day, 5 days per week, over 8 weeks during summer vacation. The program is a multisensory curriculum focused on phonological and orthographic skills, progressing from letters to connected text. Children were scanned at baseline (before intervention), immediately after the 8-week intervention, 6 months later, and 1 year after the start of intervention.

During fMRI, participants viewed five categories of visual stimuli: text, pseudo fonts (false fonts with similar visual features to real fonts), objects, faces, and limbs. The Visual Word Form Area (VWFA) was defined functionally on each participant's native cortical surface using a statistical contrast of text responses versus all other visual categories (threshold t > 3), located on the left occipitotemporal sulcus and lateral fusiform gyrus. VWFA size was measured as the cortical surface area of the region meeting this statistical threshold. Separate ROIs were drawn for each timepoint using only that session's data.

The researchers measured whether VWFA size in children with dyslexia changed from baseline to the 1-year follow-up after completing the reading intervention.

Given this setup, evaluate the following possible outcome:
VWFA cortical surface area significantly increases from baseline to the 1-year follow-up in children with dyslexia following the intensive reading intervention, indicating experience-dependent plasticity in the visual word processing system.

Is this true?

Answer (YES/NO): YES